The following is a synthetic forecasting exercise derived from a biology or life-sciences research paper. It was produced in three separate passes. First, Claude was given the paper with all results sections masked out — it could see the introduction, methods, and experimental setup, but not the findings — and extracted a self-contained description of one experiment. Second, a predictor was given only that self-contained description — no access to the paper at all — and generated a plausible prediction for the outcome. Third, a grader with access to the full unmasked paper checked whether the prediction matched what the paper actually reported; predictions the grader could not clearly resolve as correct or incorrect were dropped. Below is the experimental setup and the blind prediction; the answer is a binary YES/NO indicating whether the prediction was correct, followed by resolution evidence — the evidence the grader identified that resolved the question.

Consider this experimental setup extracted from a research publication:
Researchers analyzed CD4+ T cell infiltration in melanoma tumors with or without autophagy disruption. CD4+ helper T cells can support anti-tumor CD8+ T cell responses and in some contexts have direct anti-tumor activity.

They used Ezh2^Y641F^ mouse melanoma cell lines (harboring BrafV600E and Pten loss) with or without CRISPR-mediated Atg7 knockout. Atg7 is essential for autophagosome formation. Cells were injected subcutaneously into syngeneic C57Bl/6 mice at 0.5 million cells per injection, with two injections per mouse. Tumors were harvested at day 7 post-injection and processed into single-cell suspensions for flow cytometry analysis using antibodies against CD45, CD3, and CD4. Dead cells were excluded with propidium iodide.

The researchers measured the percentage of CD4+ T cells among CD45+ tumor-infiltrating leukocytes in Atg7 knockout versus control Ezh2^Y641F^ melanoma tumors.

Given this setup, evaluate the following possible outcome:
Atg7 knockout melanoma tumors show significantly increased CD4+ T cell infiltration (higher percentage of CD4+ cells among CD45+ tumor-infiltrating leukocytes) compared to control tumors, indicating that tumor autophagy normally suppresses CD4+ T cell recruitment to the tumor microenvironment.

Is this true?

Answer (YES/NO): NO